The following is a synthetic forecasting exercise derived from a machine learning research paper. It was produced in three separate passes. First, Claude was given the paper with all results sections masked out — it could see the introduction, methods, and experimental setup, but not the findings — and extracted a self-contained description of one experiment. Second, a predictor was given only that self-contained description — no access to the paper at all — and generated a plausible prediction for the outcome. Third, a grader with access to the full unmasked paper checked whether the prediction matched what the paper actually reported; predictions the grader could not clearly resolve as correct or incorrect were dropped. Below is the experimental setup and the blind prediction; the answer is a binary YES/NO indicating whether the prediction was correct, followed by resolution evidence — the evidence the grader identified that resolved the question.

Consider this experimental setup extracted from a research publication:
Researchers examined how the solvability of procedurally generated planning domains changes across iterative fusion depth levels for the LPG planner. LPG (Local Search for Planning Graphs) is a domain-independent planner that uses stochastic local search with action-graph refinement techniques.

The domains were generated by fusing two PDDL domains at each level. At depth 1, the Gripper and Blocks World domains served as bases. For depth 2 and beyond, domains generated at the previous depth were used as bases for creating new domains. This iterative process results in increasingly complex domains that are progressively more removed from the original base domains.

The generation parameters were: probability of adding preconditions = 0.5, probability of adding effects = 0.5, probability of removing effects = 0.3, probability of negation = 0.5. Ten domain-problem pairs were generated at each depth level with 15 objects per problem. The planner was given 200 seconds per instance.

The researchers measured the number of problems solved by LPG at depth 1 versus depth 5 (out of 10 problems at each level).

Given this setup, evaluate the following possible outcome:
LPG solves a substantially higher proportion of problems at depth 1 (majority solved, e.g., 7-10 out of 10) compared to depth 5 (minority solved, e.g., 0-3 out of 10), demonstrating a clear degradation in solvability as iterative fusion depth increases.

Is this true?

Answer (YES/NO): NO